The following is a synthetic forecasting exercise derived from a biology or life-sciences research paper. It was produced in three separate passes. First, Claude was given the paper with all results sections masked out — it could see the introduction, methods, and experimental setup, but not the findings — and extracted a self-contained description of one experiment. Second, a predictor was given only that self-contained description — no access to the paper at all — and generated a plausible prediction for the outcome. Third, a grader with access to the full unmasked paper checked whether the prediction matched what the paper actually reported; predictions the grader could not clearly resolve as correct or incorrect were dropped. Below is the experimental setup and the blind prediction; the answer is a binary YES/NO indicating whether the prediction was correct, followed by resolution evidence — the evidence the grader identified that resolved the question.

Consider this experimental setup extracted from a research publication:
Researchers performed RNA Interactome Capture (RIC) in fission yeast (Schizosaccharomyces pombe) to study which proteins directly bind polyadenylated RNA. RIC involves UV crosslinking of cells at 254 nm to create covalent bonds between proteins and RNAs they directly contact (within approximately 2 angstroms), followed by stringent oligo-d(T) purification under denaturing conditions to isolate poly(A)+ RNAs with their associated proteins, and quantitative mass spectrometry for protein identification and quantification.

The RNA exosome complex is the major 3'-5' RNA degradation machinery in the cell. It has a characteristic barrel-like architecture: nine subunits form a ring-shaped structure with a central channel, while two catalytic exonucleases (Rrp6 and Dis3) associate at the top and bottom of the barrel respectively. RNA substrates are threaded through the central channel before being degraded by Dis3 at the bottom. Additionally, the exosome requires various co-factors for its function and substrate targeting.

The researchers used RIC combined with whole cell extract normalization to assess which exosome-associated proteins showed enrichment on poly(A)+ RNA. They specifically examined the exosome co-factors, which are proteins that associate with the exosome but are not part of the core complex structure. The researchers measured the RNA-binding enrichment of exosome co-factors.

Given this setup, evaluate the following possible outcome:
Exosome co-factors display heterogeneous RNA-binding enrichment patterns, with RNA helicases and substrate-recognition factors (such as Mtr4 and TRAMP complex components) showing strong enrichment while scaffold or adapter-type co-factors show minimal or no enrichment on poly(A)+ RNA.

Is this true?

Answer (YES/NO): NO